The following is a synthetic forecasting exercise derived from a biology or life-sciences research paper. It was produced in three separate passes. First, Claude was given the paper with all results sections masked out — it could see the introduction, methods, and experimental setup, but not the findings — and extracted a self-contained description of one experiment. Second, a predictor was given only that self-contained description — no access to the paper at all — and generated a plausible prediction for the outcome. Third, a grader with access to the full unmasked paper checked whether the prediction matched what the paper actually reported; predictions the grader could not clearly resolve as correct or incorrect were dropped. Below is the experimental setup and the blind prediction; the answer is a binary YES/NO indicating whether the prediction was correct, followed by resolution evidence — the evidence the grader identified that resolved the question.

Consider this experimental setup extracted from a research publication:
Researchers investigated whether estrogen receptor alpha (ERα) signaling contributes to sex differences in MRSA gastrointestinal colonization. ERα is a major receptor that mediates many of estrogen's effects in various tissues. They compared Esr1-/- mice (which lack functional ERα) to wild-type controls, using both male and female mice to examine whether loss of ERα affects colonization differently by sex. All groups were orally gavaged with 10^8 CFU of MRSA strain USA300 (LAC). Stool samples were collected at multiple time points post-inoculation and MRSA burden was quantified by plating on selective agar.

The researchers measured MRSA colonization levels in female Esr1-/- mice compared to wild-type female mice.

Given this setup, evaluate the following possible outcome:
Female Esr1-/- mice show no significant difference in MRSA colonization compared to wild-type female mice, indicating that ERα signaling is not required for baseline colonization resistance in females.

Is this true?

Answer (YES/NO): NO